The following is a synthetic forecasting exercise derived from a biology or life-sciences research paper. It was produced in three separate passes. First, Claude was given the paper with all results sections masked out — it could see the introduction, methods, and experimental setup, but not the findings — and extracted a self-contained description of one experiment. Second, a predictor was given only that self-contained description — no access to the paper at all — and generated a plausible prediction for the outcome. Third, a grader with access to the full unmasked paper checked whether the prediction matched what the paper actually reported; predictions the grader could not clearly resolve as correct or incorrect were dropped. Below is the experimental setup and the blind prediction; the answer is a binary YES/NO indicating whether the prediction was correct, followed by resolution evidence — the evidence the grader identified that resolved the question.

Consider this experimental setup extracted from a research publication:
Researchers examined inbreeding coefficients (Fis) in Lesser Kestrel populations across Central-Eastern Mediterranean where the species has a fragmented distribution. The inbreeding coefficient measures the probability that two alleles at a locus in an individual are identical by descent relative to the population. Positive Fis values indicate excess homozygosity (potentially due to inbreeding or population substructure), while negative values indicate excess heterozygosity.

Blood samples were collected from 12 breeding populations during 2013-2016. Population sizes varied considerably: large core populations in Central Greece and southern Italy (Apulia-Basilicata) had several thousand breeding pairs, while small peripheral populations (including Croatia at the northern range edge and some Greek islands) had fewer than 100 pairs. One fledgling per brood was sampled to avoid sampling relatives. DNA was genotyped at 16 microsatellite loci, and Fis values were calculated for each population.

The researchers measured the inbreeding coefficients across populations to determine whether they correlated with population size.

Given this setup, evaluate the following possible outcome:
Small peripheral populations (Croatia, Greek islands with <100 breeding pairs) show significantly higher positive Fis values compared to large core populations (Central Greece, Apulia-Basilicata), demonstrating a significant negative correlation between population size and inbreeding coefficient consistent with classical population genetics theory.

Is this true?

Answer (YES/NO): NO